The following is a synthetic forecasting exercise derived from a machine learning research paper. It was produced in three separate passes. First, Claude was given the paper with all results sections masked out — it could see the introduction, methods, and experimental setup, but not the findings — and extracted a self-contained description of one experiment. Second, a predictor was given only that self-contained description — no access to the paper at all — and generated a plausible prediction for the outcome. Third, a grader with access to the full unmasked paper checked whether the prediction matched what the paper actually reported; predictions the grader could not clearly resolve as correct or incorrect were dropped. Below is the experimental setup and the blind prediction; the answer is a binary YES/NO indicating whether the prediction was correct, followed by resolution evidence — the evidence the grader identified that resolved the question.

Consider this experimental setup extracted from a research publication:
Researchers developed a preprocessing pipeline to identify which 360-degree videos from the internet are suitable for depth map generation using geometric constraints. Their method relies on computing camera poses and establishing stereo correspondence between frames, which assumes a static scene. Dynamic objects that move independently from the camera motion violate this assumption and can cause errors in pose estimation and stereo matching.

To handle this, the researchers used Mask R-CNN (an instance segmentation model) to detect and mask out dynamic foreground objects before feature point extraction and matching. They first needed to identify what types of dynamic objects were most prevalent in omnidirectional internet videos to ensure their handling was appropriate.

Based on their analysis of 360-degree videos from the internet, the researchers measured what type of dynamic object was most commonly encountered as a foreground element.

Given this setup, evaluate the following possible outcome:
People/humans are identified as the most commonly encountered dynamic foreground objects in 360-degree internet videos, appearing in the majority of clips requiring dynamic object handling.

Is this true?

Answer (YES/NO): YES